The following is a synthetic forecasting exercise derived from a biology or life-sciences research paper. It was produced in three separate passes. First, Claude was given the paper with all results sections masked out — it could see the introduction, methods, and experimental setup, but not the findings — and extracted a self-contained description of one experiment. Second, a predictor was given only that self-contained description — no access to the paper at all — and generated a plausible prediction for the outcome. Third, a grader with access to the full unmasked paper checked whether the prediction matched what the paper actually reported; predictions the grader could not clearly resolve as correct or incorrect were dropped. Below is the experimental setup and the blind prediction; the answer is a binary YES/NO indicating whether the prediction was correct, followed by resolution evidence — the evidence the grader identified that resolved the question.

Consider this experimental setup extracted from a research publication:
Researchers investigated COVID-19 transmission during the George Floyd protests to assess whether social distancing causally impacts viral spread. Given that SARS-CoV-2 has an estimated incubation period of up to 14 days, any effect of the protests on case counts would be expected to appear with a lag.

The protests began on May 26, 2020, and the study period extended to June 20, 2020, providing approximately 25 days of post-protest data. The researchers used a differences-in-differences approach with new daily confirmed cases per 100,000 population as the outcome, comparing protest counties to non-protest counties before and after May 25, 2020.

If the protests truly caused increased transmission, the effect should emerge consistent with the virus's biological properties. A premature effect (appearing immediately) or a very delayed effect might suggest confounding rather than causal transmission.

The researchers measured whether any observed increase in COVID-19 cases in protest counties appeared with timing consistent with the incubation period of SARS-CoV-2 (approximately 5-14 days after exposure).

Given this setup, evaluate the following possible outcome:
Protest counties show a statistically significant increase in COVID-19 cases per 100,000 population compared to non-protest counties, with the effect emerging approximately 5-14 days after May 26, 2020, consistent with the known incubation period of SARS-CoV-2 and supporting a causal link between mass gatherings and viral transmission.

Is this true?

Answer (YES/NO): NO